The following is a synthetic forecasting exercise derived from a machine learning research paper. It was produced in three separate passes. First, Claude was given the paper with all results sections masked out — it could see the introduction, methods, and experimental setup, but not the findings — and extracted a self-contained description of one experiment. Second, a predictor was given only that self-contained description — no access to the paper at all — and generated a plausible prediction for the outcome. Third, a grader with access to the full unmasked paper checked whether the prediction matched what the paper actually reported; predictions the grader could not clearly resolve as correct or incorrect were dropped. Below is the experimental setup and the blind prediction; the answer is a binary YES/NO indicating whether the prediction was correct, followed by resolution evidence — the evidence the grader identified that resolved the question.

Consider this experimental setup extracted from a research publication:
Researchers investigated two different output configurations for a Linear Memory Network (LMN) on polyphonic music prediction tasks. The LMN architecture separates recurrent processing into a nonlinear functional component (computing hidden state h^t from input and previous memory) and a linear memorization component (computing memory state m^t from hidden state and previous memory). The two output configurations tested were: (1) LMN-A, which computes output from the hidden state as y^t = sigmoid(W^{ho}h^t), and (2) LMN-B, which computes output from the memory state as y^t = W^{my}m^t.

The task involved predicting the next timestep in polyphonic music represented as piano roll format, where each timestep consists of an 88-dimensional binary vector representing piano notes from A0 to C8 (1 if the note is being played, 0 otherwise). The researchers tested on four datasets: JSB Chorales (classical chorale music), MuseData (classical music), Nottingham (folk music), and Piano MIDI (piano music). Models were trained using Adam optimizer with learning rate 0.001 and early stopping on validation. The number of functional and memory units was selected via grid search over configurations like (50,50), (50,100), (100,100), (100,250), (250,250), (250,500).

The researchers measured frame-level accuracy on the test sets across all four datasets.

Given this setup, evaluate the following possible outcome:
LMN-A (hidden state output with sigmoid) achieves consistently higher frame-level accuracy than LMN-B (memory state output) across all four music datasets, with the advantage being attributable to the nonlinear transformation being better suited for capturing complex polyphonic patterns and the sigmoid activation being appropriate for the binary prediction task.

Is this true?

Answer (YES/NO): NO